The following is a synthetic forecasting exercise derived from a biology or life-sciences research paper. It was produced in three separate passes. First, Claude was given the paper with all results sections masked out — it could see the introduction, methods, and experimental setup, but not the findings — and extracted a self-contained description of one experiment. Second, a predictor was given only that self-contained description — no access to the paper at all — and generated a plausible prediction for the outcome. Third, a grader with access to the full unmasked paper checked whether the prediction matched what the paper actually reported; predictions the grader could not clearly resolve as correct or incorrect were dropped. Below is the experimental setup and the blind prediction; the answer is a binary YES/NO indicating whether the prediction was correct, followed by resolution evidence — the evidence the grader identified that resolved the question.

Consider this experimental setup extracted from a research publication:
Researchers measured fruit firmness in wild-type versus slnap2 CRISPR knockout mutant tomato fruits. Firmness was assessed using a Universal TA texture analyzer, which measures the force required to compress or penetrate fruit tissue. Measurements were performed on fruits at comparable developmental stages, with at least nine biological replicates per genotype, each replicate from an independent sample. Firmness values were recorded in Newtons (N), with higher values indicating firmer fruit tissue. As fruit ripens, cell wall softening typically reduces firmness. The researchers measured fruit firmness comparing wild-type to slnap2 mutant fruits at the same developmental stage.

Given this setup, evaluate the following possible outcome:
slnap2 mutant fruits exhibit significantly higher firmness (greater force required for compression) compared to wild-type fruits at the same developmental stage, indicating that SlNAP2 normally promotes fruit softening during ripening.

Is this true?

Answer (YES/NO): YES